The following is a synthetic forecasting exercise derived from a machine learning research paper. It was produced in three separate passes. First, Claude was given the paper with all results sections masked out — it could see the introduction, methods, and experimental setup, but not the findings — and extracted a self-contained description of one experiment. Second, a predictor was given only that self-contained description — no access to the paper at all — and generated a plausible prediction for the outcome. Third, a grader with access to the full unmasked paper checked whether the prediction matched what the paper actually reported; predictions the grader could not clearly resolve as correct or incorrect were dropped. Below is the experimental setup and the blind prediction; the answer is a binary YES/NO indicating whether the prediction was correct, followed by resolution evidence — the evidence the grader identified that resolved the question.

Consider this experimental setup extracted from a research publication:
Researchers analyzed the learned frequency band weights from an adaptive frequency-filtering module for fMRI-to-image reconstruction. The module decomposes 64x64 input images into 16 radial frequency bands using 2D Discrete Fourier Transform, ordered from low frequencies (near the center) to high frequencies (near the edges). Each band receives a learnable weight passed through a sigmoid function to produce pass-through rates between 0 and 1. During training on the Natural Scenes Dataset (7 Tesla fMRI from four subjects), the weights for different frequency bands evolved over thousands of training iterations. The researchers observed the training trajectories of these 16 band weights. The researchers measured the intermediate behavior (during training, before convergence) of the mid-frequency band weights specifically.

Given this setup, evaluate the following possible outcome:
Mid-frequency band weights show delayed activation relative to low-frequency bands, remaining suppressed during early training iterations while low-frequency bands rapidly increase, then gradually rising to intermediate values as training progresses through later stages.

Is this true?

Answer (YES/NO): NO